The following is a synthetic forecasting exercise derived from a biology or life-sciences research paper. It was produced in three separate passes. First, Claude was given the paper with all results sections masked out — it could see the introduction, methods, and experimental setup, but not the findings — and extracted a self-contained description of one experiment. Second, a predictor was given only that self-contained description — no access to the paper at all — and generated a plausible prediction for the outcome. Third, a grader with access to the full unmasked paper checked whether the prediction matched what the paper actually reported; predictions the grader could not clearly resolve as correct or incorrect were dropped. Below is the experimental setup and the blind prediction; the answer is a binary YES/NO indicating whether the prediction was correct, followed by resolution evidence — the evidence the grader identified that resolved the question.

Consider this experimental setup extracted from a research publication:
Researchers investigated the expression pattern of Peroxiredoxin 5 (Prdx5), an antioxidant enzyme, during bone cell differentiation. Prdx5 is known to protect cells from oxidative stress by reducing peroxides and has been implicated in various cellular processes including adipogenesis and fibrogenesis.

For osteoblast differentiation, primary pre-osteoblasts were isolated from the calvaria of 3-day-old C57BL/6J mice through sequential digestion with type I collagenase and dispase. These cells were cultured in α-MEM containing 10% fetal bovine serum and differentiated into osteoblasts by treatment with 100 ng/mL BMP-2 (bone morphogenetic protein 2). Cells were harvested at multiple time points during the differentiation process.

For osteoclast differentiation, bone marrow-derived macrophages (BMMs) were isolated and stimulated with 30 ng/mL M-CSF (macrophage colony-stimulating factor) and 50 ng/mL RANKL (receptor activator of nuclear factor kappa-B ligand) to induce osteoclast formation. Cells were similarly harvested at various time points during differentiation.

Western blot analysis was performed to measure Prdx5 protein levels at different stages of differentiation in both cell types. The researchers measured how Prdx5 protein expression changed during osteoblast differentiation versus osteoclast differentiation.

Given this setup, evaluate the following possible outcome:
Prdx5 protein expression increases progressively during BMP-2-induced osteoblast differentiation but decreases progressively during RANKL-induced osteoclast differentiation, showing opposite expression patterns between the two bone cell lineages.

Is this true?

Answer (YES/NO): YES